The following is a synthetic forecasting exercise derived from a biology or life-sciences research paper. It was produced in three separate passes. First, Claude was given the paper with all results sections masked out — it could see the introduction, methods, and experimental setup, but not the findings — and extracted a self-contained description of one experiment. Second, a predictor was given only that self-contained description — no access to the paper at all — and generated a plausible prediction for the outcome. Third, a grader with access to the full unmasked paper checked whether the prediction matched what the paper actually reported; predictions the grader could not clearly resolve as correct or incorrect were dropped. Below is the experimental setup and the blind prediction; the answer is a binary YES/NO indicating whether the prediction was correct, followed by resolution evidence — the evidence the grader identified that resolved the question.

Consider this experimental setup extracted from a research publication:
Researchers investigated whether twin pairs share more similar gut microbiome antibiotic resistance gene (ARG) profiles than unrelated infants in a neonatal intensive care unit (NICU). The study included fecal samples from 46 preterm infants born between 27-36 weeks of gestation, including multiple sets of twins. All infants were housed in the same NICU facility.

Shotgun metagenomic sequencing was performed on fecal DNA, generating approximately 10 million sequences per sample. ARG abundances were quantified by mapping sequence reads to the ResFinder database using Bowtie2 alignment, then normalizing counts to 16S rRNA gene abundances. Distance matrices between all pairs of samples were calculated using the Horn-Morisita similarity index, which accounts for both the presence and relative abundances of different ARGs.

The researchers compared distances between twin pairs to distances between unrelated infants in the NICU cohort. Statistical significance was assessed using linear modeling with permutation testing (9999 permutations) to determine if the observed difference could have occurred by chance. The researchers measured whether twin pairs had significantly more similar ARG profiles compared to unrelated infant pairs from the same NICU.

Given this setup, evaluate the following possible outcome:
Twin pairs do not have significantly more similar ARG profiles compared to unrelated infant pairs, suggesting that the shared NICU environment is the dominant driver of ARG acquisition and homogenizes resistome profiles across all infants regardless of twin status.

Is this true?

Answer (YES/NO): NO